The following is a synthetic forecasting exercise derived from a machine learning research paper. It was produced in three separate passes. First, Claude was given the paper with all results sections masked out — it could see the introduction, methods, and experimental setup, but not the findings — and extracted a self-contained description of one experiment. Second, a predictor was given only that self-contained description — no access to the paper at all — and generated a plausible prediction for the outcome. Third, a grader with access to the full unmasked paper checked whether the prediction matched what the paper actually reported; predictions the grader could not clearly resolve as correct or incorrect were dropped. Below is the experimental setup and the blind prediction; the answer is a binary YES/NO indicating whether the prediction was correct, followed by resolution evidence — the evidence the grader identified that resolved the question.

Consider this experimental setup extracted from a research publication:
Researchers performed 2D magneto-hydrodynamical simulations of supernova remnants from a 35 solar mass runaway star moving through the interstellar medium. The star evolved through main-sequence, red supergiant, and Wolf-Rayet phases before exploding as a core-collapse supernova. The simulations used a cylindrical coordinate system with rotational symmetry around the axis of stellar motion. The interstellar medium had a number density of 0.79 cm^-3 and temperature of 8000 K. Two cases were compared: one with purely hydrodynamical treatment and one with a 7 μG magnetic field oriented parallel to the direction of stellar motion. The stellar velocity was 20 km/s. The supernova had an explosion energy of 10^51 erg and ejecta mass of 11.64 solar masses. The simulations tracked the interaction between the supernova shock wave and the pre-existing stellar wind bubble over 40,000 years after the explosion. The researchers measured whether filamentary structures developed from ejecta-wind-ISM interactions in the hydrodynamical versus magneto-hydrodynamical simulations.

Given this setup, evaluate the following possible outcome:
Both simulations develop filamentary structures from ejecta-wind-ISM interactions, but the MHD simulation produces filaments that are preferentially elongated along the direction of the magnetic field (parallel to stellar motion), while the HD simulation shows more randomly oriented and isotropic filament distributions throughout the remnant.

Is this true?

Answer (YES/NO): NO